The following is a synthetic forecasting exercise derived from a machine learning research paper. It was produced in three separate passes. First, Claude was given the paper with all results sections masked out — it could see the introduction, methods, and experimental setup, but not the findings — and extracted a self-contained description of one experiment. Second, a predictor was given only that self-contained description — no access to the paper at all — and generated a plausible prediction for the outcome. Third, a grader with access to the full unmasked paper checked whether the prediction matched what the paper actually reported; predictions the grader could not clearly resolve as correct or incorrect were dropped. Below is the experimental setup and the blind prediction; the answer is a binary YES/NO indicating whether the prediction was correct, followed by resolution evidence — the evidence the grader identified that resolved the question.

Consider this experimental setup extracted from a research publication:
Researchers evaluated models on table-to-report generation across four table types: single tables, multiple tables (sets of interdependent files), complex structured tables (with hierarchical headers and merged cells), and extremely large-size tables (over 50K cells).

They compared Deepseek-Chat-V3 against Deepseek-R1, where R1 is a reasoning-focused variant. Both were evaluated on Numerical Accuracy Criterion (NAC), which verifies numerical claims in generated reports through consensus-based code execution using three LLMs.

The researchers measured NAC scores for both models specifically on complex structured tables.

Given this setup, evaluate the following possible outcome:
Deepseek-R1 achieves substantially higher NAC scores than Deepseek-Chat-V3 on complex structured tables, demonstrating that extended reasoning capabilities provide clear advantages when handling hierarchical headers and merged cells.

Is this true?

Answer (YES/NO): NO